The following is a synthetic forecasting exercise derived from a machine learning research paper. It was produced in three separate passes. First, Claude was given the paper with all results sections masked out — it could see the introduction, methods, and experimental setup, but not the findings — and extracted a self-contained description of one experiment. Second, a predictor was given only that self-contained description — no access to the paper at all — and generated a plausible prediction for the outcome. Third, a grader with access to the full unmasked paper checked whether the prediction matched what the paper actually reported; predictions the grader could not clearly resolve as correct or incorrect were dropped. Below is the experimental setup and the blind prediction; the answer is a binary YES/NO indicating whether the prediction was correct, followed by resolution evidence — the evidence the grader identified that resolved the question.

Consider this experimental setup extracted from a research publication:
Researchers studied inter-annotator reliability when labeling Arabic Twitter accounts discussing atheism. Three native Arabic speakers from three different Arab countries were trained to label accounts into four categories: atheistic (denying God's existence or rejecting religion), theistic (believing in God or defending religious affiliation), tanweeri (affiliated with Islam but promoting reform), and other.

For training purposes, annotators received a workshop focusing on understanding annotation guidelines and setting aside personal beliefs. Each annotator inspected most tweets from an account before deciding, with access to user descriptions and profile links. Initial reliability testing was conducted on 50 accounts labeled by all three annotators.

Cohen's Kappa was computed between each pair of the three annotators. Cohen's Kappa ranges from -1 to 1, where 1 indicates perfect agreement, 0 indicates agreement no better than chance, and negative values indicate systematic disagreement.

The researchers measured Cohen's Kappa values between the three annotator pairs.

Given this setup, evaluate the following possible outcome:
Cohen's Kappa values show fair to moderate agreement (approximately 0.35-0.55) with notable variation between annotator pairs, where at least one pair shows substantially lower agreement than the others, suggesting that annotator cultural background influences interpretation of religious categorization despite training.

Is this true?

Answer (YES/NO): NO